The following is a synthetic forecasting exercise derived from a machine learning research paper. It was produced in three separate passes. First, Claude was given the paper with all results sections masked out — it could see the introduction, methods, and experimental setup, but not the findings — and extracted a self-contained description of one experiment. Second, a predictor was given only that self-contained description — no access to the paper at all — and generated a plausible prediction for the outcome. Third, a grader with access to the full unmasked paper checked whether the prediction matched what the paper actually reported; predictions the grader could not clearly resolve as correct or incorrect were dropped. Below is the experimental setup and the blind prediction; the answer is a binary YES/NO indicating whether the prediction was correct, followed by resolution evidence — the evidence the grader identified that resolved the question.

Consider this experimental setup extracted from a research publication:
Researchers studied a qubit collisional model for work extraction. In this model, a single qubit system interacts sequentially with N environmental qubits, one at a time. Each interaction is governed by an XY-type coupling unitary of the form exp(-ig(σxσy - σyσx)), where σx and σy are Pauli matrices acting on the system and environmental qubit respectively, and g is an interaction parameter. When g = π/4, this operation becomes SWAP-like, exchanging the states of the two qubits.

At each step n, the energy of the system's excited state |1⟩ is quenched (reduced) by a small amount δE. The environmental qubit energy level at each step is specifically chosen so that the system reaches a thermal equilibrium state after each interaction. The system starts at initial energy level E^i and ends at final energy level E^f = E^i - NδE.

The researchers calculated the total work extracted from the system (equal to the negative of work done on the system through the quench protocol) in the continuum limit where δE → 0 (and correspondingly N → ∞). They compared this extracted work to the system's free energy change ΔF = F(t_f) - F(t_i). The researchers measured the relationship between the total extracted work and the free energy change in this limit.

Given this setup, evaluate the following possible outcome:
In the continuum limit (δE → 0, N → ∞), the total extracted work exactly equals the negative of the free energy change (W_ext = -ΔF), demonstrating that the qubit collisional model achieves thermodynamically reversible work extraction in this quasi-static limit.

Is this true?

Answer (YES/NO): YES